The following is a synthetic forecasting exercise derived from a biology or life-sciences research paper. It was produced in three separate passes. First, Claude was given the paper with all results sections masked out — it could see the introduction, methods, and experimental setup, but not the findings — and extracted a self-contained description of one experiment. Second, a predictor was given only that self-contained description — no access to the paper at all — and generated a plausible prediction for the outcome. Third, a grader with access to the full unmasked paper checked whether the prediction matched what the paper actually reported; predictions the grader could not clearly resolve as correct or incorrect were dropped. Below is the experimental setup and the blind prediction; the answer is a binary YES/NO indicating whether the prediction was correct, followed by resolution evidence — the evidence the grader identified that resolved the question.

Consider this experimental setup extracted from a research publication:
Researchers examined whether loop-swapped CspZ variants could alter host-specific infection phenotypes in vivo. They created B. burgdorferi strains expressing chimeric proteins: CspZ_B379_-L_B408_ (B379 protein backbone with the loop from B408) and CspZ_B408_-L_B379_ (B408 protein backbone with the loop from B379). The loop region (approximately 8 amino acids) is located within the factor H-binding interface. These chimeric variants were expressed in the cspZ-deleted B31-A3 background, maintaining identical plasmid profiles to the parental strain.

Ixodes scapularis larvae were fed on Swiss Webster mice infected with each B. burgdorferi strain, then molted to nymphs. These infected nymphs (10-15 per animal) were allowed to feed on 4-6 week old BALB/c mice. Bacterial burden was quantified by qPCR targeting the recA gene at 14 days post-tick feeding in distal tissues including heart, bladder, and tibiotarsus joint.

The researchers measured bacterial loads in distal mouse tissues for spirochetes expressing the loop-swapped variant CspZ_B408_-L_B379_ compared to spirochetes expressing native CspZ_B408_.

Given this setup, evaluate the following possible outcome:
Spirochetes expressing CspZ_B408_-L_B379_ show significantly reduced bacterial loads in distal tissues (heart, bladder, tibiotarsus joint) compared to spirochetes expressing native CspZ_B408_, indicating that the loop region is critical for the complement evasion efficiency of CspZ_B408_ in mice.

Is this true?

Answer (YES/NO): YES